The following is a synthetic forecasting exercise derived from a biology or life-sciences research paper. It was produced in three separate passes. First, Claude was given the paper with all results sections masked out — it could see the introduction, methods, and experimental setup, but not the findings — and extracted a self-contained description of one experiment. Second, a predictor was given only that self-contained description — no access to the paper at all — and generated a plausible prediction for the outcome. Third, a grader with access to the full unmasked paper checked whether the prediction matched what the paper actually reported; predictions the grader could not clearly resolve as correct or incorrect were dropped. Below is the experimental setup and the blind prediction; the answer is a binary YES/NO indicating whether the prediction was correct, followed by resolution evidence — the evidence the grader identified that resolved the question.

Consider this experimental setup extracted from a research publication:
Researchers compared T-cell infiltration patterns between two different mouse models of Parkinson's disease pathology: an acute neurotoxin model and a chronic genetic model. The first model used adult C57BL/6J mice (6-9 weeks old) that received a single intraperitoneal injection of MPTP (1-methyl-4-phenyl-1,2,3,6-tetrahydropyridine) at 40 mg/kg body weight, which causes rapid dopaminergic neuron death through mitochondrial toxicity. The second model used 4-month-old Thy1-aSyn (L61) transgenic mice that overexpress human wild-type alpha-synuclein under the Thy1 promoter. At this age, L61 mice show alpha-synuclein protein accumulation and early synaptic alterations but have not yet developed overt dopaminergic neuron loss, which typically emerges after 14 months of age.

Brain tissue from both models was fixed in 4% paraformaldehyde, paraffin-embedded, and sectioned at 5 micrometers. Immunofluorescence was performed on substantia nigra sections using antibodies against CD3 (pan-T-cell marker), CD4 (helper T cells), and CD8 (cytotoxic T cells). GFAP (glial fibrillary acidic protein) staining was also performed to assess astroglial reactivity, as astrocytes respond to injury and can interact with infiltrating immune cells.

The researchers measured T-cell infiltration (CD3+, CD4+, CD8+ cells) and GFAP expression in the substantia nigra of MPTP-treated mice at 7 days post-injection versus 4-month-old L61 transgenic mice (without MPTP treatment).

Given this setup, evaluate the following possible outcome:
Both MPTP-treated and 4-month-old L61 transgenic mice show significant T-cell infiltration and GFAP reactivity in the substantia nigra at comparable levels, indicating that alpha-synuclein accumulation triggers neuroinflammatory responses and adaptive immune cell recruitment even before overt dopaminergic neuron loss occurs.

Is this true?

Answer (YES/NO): NO